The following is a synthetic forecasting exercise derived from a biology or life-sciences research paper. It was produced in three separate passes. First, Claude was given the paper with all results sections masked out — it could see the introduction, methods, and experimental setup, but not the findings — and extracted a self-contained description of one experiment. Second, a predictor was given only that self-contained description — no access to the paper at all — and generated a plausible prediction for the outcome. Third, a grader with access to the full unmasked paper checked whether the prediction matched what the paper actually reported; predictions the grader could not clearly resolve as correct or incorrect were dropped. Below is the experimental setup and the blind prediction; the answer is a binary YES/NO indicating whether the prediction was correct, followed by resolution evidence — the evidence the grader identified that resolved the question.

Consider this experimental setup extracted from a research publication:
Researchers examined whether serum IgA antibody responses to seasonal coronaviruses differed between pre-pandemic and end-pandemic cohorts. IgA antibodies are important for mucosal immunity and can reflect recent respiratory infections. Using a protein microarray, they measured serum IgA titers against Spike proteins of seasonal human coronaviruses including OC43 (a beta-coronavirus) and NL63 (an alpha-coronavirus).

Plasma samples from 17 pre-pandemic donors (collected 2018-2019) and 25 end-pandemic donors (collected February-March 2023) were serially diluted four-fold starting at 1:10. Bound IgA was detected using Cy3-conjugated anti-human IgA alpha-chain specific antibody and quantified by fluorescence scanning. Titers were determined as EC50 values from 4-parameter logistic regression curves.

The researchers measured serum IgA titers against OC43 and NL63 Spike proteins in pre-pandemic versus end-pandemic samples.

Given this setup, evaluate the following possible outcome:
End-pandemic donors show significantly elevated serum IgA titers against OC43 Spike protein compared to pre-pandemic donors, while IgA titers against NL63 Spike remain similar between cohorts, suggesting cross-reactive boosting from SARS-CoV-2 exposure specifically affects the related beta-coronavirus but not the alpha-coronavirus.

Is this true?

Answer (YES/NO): YES